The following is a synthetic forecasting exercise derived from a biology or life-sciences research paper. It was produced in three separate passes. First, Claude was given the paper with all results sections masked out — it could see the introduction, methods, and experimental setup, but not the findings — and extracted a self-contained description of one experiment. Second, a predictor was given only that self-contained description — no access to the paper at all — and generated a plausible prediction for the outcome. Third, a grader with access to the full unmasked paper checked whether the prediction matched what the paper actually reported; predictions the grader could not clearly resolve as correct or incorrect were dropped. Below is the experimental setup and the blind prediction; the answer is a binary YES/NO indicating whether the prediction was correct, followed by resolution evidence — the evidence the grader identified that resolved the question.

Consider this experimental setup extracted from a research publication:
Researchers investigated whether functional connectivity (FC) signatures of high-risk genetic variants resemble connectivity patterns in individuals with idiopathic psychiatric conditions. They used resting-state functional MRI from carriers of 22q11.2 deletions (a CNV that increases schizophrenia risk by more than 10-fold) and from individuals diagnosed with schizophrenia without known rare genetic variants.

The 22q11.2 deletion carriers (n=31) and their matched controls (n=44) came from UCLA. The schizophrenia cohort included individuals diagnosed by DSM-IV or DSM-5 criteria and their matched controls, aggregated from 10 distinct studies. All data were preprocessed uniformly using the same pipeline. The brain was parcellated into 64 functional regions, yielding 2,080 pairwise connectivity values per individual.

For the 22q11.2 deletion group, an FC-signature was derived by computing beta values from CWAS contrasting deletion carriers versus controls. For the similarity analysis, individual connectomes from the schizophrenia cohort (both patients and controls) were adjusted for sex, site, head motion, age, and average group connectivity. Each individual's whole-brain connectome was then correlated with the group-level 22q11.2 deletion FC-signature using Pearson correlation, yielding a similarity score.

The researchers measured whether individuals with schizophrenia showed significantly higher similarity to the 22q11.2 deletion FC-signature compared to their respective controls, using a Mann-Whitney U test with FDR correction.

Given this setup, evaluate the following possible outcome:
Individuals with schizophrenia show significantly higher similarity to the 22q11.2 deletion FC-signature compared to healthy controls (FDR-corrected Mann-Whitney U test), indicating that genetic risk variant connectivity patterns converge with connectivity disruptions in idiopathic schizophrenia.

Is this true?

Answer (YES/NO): YES